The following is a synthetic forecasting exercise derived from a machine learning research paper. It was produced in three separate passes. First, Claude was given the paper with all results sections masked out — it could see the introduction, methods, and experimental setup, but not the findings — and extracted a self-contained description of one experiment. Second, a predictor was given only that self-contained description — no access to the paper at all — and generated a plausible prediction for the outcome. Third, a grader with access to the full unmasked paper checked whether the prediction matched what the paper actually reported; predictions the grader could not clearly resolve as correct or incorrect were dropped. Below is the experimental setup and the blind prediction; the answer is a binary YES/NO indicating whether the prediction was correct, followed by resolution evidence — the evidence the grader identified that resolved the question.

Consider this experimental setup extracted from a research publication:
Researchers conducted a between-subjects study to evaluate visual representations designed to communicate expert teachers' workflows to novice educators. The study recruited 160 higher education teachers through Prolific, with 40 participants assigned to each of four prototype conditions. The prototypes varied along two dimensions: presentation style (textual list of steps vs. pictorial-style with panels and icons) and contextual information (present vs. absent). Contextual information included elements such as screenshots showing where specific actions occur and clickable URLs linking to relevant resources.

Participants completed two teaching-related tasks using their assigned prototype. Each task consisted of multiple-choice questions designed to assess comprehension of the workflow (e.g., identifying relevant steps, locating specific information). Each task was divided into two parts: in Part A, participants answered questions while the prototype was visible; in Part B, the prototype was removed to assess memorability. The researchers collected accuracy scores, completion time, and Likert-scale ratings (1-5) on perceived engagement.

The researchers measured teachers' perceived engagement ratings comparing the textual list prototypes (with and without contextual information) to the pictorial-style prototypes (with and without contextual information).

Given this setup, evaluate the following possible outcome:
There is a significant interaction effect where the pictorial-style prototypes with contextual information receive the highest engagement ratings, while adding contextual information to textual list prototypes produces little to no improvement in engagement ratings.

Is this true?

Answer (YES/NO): NO